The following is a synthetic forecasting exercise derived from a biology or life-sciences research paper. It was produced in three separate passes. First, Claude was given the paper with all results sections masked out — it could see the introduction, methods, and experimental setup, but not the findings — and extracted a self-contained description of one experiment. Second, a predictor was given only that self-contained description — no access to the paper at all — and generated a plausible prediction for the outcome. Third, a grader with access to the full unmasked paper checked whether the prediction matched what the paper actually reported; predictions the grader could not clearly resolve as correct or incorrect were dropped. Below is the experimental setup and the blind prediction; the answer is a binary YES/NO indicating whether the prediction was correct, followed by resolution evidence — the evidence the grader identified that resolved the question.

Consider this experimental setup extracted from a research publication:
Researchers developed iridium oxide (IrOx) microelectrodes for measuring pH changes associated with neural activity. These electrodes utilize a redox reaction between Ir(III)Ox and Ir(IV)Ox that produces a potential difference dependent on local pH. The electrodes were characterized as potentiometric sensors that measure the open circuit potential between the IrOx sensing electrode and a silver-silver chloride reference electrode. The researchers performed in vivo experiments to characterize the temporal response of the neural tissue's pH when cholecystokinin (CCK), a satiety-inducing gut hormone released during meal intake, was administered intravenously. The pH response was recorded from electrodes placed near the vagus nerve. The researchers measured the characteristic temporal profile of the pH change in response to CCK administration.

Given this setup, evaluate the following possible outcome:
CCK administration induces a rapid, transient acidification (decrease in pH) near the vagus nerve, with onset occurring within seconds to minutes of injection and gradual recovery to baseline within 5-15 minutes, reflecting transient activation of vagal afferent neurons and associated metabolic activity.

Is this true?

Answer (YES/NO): NO